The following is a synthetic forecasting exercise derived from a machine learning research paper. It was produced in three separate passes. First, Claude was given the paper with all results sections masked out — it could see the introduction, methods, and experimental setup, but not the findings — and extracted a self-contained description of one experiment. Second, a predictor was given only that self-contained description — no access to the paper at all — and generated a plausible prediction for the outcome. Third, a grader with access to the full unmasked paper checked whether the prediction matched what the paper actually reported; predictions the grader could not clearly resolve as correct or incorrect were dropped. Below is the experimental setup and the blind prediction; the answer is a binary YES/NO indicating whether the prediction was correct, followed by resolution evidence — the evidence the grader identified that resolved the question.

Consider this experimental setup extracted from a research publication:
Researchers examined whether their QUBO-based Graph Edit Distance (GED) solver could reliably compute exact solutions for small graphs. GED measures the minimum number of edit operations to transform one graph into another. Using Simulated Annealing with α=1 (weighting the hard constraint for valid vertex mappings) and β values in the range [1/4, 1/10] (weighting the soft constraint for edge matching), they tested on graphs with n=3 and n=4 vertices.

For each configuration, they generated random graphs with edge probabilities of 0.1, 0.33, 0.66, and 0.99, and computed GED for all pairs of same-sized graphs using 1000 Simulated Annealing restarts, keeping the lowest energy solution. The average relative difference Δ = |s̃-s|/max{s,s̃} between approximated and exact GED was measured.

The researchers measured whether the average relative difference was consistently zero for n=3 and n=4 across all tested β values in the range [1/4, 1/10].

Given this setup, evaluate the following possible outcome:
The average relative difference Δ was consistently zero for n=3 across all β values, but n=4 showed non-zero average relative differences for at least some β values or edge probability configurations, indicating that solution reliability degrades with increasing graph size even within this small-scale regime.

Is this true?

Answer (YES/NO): NO